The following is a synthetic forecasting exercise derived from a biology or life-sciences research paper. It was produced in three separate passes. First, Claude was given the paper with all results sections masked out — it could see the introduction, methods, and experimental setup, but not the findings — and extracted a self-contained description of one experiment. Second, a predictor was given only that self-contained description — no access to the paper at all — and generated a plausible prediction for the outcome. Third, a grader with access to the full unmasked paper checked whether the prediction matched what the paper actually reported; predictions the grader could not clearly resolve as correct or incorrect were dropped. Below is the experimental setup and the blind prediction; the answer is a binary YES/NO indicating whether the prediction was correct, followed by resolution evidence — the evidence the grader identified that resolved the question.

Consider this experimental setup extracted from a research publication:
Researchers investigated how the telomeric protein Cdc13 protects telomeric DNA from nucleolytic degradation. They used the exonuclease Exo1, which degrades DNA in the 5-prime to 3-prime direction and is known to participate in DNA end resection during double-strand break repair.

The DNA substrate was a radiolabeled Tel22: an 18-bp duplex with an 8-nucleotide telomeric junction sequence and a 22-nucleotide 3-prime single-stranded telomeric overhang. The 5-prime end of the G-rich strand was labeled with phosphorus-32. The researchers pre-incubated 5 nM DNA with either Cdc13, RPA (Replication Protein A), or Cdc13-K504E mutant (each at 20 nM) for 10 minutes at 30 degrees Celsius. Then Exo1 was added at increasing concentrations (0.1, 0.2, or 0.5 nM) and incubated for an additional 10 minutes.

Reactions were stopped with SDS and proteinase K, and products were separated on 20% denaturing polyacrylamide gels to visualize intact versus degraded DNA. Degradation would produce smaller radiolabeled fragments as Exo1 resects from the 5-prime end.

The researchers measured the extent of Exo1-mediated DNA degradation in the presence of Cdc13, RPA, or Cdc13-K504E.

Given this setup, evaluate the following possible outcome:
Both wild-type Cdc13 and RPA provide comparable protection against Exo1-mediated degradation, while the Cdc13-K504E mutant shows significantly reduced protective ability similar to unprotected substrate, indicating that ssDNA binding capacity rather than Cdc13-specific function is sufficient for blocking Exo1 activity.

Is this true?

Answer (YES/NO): NO